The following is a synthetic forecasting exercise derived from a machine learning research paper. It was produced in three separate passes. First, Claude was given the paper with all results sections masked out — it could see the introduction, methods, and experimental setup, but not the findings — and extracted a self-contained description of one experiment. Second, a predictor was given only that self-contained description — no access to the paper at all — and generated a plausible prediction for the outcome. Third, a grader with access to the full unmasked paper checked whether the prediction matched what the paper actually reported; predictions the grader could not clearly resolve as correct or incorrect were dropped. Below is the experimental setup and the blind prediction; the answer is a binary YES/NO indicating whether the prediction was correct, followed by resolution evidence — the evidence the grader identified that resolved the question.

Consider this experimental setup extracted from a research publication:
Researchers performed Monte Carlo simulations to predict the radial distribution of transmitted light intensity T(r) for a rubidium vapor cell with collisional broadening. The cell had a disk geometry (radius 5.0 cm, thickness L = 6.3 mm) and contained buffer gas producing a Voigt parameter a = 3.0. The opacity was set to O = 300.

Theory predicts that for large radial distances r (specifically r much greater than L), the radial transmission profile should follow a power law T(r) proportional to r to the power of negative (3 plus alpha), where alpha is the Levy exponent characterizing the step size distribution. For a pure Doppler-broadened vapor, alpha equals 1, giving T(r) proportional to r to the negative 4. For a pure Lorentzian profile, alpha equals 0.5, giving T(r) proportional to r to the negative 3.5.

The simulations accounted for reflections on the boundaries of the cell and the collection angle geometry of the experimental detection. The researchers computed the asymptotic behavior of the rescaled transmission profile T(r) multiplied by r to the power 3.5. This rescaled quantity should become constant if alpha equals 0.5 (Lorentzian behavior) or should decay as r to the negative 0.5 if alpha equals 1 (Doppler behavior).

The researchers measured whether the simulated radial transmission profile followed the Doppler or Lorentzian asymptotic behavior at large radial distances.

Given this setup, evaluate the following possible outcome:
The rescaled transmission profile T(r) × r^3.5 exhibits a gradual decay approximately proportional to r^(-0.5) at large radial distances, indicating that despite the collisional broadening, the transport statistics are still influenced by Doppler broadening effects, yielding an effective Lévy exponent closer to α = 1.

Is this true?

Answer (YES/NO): NO